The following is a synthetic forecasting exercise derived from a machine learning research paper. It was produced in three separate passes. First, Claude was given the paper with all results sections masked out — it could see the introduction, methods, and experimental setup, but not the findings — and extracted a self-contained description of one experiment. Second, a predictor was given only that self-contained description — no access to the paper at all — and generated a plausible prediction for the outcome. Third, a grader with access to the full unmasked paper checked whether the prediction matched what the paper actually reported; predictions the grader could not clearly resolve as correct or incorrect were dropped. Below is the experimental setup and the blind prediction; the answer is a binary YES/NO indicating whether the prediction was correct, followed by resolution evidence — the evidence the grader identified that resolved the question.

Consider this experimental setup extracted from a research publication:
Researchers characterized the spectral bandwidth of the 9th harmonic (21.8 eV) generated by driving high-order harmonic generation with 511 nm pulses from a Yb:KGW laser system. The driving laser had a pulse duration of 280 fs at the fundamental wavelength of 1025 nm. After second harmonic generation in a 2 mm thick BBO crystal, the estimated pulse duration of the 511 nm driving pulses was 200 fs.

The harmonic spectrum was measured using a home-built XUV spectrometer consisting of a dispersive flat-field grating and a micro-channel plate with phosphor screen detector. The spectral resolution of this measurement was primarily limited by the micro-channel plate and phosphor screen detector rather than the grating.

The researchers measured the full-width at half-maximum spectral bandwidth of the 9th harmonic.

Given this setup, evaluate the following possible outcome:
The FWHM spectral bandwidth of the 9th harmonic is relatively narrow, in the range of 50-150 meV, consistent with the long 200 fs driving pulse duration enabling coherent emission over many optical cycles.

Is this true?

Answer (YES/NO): NO